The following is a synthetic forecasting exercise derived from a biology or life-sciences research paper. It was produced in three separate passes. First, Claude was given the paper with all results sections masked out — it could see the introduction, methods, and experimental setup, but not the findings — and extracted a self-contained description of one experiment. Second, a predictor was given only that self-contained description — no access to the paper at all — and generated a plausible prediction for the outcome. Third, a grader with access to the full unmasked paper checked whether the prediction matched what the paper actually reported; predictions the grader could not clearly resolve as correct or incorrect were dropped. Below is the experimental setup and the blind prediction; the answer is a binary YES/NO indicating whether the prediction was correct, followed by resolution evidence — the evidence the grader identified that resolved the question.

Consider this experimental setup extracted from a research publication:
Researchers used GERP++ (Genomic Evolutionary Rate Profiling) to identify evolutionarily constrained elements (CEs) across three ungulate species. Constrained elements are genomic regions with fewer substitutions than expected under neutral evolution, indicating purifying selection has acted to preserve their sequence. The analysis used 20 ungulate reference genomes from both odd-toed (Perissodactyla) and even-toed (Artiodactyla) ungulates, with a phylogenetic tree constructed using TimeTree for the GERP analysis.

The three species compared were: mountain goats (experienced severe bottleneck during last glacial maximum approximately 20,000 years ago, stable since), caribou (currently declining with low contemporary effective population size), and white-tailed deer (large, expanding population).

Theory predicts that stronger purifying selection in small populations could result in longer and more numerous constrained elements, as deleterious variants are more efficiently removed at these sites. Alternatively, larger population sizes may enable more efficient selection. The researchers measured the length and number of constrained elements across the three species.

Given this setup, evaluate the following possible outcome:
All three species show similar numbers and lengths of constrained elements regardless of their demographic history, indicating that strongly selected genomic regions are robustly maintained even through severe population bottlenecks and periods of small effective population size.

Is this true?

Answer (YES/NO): NO